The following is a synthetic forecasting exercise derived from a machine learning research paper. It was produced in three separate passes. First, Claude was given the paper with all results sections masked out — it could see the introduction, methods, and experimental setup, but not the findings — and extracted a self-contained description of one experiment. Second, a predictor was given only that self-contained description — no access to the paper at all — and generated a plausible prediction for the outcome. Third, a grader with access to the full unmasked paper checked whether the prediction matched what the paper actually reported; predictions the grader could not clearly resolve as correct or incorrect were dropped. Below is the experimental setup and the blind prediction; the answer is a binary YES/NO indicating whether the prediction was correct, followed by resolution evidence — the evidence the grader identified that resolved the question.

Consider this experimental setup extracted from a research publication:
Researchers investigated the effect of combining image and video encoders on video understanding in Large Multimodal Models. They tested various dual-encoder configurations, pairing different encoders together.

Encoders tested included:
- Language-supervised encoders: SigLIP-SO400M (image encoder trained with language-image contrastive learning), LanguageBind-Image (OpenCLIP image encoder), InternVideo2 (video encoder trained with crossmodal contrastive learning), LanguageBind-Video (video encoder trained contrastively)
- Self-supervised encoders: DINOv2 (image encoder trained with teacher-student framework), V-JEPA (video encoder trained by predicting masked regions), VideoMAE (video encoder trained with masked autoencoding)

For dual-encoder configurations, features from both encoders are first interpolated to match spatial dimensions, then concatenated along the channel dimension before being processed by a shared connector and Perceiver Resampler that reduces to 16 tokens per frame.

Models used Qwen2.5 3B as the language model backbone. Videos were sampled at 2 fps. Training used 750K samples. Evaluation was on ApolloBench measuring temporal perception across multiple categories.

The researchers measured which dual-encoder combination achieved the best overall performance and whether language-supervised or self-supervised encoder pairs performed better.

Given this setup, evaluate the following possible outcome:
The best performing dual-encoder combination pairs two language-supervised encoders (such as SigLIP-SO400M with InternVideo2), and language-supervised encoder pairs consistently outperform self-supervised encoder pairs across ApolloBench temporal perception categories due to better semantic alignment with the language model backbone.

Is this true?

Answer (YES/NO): YES